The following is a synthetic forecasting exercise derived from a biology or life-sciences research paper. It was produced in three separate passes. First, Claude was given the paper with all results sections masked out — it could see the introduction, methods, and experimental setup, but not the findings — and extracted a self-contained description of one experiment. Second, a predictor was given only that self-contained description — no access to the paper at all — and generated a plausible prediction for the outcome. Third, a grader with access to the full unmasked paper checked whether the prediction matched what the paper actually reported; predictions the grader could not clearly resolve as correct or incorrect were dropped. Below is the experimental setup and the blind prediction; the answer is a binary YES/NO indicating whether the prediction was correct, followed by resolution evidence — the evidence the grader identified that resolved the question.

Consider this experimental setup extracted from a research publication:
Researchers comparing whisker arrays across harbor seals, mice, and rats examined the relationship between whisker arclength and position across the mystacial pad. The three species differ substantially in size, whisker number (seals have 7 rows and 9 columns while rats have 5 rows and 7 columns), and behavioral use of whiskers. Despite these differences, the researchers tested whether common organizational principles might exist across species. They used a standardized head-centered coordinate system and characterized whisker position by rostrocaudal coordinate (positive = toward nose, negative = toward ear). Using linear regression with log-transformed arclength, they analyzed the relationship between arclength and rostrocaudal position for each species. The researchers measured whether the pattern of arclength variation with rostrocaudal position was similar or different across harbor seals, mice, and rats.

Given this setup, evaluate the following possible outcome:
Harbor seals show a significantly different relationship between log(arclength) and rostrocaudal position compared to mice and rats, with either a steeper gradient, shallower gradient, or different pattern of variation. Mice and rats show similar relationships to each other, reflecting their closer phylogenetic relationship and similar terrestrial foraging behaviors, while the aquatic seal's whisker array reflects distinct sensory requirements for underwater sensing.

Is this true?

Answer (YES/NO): YES